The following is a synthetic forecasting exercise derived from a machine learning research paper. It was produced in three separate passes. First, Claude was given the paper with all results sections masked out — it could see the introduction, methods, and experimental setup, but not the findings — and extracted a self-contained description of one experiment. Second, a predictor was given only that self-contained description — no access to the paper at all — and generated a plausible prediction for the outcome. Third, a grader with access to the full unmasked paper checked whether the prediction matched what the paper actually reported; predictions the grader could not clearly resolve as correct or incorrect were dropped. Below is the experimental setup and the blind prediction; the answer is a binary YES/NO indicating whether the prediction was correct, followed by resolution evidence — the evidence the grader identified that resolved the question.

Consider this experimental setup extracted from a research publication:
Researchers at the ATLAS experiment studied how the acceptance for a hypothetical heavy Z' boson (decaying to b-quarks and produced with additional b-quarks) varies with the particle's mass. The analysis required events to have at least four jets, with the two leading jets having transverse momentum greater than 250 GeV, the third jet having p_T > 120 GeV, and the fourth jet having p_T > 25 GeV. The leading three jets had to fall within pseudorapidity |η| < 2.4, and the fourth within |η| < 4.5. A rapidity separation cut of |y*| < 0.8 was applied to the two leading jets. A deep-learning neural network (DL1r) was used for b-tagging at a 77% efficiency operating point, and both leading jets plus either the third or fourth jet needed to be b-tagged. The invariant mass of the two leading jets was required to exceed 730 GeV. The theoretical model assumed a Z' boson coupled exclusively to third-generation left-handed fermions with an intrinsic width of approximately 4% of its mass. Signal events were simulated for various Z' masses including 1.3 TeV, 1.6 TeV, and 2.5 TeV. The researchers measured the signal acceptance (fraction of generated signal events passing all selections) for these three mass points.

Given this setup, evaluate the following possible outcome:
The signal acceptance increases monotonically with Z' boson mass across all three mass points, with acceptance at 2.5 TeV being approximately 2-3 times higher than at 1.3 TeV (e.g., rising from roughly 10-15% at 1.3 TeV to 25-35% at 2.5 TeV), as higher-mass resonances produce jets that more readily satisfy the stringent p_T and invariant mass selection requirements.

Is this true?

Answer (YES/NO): NO